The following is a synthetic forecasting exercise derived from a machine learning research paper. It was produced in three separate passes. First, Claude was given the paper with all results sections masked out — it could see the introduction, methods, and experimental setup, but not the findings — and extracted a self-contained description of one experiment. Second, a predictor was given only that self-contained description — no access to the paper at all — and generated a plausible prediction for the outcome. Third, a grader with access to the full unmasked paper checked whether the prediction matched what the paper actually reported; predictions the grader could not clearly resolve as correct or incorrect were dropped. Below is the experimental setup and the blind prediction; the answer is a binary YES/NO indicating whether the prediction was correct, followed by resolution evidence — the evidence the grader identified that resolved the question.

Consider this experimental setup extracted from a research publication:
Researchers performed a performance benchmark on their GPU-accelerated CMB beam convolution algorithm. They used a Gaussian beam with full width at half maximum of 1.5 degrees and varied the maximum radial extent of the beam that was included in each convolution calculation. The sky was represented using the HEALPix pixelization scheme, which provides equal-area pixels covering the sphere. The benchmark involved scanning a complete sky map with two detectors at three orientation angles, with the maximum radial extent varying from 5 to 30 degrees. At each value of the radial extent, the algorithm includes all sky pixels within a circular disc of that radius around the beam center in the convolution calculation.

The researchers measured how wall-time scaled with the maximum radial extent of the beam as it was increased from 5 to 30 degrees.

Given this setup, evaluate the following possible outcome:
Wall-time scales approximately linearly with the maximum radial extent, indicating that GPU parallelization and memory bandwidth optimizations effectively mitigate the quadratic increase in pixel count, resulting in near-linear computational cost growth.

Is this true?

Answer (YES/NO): NO